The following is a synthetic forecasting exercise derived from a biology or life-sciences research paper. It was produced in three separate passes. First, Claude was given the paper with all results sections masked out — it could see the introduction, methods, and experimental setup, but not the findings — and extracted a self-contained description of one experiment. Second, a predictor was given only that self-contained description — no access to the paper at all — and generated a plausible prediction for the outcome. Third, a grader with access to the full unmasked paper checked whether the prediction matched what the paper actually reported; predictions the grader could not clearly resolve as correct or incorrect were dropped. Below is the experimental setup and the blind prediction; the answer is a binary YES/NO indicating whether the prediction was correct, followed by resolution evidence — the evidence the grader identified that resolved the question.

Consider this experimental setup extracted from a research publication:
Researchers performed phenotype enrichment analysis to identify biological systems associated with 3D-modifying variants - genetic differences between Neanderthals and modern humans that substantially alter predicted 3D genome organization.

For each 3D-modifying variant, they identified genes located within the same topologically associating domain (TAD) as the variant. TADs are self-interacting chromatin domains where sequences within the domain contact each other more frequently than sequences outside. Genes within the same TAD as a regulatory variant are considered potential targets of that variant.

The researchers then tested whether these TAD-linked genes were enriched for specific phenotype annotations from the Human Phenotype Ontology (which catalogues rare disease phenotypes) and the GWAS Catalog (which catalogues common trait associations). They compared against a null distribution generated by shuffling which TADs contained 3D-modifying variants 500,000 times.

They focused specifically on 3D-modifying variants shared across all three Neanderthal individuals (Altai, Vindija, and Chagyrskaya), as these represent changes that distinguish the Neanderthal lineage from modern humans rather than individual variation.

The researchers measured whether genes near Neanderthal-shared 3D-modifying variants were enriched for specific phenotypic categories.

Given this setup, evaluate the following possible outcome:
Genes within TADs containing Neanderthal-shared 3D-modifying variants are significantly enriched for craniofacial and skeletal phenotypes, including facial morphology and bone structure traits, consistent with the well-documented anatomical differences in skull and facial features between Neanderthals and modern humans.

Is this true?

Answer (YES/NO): YES